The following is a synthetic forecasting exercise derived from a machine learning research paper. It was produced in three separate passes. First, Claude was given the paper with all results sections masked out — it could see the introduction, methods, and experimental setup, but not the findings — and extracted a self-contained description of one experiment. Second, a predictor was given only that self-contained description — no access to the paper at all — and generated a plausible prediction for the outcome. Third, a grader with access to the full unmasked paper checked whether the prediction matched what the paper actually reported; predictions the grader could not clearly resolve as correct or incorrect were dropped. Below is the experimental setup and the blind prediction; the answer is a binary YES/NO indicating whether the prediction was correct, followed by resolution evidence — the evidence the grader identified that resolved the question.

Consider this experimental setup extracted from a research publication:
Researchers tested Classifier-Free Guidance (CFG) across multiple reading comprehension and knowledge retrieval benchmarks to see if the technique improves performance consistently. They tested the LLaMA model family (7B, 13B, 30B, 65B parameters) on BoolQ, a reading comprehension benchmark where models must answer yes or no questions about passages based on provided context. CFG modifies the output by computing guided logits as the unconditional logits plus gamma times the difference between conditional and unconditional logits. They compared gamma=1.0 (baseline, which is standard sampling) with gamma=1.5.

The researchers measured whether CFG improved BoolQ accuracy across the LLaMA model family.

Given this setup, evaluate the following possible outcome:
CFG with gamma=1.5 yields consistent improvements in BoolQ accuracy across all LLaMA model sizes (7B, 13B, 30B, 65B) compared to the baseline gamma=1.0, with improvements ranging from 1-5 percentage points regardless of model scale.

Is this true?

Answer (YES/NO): NO